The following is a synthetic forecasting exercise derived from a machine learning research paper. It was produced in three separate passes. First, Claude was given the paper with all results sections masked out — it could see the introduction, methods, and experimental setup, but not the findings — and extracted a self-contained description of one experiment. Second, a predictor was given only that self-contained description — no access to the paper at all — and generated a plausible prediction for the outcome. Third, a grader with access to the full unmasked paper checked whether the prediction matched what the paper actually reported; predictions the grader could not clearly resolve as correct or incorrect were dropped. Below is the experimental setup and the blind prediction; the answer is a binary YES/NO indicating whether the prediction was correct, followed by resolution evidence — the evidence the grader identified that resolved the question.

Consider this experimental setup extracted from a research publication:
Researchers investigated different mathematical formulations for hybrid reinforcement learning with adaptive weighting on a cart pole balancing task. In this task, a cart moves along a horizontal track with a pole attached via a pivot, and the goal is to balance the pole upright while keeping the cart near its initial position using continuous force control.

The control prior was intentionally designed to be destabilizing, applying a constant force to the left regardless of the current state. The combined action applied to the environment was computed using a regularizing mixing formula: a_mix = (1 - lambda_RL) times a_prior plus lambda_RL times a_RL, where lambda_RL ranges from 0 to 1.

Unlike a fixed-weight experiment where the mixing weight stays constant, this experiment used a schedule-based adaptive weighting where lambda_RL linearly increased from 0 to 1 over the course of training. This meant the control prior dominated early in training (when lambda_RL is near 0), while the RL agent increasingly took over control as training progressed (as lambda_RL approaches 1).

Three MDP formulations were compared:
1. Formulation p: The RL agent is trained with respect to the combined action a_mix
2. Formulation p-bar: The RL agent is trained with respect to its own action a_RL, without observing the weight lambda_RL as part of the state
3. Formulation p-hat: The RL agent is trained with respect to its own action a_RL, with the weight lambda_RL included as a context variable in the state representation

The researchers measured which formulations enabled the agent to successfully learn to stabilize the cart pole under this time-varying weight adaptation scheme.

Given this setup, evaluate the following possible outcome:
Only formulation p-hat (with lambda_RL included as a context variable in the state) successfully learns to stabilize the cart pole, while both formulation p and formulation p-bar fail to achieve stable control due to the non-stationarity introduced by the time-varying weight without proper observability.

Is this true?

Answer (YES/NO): YES